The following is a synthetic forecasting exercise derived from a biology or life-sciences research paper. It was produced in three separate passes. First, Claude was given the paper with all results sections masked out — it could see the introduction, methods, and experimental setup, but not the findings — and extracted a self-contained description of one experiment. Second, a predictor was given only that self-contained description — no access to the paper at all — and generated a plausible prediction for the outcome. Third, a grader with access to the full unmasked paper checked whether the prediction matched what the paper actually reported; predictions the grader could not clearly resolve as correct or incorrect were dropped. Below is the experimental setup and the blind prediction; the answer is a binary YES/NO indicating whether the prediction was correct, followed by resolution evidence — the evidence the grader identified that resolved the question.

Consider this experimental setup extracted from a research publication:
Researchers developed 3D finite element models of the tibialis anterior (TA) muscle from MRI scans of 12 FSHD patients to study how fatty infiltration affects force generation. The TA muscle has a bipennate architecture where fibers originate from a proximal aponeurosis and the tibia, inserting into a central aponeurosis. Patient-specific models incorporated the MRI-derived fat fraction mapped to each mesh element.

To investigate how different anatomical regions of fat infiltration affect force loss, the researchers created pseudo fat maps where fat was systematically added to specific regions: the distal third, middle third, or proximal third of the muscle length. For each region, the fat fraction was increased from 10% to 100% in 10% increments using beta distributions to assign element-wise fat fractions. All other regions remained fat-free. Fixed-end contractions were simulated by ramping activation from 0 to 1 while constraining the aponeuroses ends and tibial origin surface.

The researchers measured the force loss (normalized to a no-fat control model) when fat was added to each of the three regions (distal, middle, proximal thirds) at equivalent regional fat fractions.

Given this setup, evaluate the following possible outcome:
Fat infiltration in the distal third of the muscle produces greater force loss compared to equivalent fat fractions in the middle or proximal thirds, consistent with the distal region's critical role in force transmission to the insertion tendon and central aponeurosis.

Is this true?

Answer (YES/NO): NO